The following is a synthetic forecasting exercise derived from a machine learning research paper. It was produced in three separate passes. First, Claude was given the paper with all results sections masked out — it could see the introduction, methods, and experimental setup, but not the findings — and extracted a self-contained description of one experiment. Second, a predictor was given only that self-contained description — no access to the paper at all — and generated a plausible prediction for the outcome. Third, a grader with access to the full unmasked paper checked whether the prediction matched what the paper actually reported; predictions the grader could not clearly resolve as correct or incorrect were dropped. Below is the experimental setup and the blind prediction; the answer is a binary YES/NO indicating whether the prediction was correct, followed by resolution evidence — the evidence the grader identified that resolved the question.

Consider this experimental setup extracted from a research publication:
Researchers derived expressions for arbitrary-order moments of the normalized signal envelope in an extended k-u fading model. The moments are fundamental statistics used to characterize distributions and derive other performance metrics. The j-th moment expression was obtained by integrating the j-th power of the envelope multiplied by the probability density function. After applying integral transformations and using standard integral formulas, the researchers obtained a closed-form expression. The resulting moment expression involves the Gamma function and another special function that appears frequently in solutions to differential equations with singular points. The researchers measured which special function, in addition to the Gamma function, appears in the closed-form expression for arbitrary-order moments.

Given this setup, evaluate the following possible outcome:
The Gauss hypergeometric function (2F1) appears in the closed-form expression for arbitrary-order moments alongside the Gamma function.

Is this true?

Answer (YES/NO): NO